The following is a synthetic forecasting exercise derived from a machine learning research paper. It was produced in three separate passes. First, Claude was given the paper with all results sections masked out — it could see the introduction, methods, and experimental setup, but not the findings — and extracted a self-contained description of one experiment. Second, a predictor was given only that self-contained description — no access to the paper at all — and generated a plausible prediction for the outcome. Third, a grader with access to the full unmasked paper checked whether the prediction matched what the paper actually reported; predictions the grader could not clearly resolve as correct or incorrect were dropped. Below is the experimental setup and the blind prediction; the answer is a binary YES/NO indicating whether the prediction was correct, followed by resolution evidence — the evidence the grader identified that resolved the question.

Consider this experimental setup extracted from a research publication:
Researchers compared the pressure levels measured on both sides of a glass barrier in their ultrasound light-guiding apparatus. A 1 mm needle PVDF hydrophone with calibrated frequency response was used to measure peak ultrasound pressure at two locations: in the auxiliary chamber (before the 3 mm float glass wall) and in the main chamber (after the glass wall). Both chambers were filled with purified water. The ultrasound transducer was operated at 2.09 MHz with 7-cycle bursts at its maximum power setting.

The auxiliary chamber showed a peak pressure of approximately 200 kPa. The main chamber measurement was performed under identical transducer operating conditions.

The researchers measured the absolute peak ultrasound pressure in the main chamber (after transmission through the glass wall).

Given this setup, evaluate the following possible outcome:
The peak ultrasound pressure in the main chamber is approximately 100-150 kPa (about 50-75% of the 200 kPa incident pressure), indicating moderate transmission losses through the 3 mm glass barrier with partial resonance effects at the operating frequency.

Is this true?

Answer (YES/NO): NO